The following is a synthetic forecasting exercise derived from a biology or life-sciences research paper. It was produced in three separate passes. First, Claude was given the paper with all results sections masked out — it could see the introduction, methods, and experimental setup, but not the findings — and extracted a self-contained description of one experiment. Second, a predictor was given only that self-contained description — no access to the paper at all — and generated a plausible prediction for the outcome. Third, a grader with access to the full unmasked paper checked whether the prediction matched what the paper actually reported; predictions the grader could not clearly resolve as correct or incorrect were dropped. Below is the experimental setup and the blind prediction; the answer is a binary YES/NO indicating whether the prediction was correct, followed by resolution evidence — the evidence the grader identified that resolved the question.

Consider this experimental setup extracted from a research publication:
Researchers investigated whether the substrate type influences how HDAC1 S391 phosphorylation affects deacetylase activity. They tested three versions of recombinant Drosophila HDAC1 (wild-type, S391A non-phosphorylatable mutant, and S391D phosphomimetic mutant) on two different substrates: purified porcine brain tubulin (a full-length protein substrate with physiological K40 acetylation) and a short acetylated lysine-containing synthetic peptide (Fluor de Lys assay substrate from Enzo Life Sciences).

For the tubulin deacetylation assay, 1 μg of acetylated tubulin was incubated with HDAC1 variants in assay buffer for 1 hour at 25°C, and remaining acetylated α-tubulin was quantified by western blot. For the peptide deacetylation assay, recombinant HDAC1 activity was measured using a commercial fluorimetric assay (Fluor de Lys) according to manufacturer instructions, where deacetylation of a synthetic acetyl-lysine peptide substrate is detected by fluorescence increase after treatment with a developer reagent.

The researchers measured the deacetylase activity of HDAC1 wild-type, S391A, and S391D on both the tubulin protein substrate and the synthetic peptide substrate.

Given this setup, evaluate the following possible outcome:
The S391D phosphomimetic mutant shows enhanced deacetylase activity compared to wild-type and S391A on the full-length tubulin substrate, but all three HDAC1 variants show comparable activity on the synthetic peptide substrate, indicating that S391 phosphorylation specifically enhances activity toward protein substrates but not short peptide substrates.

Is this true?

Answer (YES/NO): NO